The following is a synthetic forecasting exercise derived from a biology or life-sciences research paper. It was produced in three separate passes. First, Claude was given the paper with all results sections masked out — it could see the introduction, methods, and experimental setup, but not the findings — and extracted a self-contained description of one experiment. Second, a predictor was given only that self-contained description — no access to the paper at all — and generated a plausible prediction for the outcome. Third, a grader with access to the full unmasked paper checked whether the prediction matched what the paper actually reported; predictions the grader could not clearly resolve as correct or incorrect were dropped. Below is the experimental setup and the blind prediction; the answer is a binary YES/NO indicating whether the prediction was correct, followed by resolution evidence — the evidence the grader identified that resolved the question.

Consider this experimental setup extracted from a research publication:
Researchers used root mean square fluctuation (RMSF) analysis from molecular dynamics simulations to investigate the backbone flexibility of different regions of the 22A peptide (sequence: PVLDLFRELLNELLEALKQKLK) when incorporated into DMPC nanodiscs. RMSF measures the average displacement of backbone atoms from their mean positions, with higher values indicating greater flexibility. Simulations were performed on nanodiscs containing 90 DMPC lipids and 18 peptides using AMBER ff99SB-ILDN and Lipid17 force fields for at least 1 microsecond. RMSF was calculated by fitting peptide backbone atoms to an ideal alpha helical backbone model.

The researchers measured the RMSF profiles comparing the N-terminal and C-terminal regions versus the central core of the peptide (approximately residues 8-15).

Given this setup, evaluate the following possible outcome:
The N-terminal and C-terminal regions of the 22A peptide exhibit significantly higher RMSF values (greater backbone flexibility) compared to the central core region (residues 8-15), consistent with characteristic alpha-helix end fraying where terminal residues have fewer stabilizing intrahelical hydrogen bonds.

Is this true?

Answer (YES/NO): YES